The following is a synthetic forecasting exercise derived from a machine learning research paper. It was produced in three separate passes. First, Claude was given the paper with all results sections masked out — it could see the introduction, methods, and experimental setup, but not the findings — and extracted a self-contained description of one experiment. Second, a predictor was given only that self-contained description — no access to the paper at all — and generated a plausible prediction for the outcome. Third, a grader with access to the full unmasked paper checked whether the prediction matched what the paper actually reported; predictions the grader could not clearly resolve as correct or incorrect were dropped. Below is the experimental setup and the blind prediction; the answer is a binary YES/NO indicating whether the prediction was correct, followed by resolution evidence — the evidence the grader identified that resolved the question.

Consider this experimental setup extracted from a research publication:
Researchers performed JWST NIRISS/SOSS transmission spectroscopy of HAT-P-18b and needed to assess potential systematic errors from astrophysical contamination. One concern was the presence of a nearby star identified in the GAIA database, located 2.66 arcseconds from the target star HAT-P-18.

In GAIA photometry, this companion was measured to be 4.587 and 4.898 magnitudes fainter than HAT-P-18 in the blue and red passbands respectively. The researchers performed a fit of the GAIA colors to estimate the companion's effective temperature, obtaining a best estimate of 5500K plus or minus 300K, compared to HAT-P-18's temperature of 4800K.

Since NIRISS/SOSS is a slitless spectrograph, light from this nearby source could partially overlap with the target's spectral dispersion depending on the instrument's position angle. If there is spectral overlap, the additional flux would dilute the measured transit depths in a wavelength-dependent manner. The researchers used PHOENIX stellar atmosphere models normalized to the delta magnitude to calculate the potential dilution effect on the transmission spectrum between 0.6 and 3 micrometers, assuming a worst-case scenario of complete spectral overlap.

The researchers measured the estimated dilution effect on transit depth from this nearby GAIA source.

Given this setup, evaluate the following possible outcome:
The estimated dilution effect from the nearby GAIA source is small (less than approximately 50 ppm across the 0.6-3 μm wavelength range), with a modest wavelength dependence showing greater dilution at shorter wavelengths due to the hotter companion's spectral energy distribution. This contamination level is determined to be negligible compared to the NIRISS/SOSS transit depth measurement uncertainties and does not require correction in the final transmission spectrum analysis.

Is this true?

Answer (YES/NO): NO